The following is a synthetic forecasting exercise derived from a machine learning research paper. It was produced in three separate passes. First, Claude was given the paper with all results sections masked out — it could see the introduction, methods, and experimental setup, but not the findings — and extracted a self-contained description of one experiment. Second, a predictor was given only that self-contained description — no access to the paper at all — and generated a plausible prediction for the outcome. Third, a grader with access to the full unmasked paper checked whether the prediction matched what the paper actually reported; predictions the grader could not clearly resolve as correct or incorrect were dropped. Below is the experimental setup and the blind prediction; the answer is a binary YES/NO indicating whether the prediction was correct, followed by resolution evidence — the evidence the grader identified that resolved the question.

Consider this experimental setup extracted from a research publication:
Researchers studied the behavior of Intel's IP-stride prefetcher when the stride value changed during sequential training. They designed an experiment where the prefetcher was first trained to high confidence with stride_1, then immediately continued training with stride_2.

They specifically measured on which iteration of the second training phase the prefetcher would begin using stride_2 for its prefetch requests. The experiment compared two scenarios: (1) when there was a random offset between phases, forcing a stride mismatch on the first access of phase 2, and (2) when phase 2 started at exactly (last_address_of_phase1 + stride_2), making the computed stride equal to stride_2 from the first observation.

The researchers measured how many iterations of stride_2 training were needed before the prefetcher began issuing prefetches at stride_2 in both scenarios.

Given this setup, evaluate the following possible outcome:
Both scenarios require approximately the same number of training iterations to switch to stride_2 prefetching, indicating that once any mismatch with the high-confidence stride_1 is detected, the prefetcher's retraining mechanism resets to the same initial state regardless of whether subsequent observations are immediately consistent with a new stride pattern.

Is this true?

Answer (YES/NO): NO